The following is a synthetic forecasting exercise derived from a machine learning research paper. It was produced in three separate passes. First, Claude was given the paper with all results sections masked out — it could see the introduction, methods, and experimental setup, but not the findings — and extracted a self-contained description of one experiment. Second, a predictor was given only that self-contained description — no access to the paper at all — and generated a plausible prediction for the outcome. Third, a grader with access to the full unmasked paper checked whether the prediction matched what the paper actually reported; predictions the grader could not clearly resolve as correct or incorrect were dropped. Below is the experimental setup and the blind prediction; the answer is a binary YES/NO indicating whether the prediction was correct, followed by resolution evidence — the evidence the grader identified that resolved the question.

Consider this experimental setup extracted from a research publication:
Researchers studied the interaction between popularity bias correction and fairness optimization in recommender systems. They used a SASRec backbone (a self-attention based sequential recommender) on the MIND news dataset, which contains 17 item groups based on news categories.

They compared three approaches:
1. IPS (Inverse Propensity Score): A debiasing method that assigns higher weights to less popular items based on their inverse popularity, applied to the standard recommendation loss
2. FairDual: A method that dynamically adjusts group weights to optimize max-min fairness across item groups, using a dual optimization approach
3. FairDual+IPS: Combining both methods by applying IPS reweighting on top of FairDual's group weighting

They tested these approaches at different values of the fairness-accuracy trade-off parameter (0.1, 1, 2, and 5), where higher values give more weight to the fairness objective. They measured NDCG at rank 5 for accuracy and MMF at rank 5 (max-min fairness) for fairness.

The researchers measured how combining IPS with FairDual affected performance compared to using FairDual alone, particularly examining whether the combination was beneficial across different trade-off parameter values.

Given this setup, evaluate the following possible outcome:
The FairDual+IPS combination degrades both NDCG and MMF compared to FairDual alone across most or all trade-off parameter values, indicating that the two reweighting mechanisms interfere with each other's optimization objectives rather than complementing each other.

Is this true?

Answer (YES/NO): NO